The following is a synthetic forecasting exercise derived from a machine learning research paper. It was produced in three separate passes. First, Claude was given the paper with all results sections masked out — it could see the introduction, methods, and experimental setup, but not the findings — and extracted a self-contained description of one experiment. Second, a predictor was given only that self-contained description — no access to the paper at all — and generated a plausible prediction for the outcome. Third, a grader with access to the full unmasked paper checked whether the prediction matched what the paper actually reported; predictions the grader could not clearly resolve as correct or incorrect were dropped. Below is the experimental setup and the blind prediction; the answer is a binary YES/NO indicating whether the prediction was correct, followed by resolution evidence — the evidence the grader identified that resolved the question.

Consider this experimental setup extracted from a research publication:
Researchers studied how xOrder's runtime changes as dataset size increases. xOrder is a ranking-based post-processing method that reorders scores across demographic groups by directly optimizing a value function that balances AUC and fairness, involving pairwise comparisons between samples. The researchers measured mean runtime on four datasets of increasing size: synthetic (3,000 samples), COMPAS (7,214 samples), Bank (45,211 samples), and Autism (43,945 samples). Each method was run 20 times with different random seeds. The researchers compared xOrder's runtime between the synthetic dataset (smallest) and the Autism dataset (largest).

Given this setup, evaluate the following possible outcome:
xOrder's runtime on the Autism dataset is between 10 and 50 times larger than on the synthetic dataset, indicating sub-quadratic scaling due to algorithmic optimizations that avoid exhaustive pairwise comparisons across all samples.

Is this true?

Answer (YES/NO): NO